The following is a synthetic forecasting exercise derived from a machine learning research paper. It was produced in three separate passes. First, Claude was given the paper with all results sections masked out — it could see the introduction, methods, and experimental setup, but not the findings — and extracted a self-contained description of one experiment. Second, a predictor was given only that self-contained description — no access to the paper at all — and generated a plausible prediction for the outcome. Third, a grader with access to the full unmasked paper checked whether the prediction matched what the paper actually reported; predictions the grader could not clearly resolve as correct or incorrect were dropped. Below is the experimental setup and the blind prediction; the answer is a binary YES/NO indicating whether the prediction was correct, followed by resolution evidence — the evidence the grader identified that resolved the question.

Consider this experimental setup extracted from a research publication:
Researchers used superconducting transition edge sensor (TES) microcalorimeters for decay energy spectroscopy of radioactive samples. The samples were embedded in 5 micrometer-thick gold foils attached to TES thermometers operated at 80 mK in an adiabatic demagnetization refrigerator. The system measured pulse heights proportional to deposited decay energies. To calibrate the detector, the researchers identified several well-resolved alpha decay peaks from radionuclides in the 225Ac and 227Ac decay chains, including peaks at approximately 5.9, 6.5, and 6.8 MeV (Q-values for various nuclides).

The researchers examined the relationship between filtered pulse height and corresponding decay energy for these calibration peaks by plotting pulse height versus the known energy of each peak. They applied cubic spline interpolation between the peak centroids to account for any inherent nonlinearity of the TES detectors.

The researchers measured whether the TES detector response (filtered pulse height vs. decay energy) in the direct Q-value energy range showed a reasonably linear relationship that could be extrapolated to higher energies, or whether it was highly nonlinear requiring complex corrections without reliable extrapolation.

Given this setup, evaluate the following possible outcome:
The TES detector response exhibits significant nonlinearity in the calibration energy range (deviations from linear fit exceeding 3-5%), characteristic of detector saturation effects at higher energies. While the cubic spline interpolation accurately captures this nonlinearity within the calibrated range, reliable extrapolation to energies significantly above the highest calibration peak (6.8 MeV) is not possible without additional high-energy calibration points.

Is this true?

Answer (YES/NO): NO